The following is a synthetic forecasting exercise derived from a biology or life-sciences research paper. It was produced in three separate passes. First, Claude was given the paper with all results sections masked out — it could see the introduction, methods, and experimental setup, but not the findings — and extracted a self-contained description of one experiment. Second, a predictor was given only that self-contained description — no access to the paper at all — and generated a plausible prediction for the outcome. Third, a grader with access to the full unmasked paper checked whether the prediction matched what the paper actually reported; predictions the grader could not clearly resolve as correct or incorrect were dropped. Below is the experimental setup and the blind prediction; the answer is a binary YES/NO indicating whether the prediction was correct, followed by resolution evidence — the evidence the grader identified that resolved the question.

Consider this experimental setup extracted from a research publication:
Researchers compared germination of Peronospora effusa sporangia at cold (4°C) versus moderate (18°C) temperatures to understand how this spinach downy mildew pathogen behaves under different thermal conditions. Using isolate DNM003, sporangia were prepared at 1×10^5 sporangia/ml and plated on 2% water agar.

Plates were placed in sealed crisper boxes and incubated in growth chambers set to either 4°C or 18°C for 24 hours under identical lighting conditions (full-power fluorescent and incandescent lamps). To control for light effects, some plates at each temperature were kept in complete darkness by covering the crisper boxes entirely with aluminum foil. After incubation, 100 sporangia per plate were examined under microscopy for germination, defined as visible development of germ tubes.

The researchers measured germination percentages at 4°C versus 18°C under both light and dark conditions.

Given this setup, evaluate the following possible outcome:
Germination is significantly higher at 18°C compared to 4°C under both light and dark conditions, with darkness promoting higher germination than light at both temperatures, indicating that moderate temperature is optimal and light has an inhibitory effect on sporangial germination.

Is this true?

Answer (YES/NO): NO